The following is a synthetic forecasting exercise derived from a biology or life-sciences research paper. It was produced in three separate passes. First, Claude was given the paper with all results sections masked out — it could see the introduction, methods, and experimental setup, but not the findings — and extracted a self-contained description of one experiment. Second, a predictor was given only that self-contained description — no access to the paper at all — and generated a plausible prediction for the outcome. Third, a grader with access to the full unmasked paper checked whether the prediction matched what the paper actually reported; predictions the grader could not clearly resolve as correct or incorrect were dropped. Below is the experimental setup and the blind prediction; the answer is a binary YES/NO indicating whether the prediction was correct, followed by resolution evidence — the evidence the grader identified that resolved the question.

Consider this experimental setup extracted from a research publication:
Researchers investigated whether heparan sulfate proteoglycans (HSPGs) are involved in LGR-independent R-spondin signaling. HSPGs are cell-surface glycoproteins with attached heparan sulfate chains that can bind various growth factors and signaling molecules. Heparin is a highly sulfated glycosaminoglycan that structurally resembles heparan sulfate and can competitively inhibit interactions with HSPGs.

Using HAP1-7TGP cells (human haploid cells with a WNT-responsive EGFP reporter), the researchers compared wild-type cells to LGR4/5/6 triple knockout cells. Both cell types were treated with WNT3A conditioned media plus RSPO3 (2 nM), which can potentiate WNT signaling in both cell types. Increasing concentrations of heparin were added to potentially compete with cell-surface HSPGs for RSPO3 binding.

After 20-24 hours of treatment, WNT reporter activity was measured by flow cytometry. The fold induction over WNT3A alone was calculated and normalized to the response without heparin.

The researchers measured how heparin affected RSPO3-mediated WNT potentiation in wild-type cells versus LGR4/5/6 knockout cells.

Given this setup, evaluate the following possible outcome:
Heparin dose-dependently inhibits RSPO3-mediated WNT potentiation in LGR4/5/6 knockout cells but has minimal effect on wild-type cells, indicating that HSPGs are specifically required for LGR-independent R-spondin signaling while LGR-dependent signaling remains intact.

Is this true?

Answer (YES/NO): NO